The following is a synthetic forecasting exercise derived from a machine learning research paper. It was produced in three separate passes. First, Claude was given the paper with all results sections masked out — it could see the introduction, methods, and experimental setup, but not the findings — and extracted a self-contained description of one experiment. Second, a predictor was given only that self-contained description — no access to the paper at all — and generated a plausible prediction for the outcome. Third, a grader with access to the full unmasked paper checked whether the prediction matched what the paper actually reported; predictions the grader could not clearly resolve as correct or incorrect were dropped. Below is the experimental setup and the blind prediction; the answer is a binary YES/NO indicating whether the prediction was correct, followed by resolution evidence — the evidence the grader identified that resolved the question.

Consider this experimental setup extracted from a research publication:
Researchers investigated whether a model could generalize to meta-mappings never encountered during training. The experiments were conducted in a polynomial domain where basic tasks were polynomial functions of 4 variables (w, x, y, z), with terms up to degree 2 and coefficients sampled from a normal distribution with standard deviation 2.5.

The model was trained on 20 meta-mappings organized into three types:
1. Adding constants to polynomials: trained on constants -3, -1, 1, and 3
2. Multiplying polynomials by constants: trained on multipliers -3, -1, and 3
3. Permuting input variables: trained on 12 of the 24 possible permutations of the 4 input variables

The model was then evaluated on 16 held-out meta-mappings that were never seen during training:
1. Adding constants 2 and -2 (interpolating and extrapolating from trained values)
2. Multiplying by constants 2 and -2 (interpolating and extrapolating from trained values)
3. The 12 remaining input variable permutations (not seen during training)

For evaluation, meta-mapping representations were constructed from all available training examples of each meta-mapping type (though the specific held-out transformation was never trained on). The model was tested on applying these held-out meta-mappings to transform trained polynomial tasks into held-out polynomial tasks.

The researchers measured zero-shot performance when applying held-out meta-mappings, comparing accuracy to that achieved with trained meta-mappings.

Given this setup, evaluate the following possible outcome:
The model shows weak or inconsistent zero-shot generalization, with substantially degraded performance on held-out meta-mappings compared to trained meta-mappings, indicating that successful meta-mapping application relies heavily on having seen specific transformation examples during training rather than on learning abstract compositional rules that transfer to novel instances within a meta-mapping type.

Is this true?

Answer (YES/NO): NO